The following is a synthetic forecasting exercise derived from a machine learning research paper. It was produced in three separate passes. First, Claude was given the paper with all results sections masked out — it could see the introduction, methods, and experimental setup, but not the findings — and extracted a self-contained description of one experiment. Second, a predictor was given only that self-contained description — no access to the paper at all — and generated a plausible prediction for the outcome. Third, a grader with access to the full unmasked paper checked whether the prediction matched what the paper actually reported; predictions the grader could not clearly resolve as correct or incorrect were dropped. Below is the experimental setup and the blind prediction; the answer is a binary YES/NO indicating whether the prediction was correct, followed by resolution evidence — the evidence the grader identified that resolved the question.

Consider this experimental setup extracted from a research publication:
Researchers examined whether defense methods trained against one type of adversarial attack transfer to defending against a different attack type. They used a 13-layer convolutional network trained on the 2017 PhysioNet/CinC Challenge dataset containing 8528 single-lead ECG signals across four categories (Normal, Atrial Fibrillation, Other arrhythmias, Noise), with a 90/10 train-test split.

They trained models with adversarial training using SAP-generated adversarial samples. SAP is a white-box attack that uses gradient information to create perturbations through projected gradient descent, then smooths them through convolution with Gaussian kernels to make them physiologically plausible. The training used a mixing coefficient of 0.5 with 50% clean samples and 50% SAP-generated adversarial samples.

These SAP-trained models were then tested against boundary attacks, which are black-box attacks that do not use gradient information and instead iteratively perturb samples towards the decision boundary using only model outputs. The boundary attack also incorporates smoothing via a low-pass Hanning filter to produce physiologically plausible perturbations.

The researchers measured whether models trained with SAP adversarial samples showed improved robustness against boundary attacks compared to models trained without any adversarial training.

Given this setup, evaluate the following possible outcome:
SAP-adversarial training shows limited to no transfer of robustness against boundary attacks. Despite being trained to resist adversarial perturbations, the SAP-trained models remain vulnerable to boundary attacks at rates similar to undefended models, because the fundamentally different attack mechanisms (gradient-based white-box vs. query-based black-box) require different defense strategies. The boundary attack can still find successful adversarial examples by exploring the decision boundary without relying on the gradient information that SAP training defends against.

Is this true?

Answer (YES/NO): NO